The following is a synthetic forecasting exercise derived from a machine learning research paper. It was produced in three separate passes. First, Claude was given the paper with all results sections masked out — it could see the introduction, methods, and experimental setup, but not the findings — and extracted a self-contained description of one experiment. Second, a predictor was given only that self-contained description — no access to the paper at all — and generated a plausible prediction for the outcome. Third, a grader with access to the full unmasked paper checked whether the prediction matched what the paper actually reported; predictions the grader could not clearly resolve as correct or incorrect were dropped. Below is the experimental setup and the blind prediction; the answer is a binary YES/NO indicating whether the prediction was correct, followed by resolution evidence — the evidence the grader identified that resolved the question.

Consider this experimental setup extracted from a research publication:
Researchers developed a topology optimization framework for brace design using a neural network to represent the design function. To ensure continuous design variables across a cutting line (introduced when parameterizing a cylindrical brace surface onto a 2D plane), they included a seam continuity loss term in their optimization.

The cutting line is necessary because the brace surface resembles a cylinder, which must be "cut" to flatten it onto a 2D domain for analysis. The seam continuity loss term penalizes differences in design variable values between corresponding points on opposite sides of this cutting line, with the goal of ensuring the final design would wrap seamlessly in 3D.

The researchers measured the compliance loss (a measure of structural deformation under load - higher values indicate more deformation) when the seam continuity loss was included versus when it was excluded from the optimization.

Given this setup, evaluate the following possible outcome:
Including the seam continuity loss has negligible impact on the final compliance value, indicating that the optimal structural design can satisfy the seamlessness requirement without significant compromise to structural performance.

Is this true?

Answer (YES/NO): NO